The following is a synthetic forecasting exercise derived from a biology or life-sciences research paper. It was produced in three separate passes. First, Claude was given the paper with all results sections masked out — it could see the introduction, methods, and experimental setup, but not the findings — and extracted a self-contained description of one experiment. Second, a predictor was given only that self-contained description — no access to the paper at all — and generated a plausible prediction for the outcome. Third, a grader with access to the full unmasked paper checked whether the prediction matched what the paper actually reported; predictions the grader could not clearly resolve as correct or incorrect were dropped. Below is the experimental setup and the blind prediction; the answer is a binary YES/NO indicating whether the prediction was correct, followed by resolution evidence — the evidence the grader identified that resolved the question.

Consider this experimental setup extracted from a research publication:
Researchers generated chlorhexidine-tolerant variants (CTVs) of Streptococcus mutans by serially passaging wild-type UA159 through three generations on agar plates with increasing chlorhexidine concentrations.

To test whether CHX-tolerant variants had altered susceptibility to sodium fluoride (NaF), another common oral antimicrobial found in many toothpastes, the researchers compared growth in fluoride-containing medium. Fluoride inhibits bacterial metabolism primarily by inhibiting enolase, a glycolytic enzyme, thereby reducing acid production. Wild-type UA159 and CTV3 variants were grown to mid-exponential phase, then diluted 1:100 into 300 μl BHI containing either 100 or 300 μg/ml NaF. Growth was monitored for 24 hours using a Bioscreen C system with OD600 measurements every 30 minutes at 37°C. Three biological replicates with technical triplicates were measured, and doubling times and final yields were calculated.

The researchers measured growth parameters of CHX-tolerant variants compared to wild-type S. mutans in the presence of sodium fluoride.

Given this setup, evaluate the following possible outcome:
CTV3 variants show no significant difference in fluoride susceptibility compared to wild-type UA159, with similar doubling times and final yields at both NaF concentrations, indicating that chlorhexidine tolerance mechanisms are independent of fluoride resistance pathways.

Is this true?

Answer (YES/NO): NO